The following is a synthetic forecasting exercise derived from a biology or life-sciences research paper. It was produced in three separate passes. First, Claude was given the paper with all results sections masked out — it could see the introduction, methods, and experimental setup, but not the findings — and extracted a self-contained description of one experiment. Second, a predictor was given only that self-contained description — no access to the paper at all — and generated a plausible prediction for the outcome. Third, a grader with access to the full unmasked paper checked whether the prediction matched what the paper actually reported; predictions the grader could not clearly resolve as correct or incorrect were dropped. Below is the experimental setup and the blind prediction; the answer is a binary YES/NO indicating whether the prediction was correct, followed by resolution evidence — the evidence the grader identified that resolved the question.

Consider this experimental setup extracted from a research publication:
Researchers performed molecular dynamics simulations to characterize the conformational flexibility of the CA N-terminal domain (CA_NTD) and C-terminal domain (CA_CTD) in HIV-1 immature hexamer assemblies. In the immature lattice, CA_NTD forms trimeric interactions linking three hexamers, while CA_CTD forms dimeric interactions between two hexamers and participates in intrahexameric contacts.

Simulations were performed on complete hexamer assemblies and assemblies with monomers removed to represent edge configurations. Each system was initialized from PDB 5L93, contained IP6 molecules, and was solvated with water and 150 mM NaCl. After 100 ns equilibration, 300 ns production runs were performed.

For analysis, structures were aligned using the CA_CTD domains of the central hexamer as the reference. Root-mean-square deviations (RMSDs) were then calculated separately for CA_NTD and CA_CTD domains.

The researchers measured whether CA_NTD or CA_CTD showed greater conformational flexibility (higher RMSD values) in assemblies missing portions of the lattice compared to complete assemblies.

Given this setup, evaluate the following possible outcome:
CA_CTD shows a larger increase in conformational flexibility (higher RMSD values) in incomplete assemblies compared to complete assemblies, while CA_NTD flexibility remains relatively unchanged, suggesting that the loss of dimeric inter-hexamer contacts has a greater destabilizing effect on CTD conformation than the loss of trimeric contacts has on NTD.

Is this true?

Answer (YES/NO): NO